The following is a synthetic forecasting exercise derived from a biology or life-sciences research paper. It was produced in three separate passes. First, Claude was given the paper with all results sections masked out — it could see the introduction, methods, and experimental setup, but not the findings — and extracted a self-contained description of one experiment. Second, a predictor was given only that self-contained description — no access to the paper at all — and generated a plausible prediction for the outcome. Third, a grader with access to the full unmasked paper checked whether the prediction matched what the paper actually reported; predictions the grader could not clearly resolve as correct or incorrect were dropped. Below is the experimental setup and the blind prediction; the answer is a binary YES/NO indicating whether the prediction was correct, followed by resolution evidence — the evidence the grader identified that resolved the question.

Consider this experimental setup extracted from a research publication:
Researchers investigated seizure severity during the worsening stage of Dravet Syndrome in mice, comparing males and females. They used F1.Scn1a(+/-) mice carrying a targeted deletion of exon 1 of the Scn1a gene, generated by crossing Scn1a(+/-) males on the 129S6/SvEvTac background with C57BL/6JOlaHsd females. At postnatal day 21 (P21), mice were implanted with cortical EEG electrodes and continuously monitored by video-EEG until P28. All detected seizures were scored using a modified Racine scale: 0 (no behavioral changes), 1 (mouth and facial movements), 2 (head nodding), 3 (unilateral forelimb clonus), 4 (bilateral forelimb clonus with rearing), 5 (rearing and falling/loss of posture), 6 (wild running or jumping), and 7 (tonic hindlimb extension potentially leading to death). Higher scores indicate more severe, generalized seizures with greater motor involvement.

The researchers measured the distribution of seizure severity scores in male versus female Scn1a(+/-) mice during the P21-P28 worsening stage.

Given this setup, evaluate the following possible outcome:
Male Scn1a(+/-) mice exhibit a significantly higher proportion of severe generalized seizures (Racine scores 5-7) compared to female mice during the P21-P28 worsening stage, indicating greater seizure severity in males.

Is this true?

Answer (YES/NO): NO